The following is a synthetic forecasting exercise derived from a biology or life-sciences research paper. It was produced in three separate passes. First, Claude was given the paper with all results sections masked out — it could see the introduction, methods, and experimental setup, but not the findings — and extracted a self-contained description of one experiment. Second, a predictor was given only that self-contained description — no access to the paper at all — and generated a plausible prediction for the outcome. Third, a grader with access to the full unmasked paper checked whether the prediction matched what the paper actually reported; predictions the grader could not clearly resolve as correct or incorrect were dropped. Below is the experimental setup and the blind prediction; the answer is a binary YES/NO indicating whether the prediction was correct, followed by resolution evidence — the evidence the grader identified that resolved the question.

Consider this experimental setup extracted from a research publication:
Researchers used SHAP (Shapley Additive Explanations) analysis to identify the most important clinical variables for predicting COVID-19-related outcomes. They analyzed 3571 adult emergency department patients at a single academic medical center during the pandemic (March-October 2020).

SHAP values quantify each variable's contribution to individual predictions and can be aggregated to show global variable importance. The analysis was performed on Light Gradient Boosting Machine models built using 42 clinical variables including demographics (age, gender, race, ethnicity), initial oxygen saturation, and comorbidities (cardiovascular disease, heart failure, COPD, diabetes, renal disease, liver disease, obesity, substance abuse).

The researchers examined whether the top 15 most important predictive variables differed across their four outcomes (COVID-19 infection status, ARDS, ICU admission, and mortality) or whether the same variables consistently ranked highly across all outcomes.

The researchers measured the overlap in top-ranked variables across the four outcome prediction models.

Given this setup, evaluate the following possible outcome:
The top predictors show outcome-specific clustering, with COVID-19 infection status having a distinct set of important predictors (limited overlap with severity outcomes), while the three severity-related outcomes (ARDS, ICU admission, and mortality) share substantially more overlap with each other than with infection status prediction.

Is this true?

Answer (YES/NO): NO